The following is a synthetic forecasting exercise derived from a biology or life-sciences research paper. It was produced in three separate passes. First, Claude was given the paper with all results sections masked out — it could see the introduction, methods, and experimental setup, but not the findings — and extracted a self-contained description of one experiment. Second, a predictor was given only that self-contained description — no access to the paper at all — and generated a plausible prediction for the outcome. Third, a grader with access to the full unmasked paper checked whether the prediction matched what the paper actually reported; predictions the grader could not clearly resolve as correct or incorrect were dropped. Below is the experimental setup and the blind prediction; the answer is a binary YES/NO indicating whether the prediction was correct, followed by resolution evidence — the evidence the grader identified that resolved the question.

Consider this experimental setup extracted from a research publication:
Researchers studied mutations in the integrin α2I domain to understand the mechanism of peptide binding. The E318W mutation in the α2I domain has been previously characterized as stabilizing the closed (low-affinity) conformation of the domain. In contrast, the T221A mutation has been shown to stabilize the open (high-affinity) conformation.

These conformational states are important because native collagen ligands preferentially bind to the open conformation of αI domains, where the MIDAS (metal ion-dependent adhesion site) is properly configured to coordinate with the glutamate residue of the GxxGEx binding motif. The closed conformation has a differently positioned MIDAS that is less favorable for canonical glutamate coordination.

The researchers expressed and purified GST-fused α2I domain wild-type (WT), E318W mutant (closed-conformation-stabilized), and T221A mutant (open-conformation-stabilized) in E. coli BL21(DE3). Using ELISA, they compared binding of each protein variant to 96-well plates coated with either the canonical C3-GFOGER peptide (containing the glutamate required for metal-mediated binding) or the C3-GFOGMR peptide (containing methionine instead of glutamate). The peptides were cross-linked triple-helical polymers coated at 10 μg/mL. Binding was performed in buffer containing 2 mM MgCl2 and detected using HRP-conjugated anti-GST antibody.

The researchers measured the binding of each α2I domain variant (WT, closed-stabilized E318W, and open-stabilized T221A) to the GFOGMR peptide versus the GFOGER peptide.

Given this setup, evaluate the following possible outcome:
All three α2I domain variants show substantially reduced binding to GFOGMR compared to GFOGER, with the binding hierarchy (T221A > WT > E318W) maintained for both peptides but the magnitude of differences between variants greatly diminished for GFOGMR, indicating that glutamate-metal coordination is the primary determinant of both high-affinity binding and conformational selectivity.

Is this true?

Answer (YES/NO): NO